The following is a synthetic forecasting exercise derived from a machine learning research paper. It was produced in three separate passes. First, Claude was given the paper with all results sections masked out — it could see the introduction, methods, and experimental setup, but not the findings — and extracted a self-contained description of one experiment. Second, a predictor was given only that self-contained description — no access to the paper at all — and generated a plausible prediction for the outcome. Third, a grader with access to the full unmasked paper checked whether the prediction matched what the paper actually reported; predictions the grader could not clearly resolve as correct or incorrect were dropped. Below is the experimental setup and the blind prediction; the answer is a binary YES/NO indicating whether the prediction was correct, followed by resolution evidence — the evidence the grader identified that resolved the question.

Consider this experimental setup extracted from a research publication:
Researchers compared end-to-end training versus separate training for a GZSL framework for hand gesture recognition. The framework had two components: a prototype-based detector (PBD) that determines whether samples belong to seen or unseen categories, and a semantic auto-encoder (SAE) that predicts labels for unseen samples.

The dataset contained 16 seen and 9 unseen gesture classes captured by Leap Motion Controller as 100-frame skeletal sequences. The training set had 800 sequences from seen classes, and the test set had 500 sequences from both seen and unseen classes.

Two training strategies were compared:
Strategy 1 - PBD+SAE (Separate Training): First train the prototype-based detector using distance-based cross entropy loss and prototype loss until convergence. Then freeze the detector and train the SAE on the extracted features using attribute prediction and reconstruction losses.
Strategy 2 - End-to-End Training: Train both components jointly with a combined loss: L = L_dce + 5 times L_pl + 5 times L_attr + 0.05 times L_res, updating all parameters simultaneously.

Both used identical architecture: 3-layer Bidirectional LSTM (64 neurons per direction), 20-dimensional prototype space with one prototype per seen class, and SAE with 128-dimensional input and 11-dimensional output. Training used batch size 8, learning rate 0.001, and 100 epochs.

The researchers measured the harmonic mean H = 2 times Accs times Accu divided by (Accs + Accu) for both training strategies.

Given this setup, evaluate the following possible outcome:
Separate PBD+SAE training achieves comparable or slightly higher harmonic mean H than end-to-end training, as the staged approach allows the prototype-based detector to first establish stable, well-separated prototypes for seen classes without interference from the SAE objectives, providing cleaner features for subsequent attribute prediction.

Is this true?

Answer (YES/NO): NO